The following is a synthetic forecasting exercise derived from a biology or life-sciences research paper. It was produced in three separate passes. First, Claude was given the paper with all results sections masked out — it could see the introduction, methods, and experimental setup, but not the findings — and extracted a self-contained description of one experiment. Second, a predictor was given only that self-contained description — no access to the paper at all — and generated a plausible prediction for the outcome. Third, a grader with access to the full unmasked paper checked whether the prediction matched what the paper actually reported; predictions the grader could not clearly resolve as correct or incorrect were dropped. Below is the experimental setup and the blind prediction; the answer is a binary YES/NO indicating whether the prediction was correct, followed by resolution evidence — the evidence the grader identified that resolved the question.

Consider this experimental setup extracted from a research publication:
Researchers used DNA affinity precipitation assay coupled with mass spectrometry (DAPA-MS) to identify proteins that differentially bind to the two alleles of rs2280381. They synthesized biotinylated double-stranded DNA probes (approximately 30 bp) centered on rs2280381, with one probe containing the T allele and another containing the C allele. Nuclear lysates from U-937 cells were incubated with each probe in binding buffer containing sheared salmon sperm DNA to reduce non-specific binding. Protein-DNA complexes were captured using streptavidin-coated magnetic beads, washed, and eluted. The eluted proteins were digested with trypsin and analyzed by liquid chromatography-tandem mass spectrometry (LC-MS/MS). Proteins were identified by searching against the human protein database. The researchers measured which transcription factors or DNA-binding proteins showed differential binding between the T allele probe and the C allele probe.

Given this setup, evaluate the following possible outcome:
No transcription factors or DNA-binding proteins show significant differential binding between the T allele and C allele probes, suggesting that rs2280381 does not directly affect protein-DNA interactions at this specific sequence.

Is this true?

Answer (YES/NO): NO